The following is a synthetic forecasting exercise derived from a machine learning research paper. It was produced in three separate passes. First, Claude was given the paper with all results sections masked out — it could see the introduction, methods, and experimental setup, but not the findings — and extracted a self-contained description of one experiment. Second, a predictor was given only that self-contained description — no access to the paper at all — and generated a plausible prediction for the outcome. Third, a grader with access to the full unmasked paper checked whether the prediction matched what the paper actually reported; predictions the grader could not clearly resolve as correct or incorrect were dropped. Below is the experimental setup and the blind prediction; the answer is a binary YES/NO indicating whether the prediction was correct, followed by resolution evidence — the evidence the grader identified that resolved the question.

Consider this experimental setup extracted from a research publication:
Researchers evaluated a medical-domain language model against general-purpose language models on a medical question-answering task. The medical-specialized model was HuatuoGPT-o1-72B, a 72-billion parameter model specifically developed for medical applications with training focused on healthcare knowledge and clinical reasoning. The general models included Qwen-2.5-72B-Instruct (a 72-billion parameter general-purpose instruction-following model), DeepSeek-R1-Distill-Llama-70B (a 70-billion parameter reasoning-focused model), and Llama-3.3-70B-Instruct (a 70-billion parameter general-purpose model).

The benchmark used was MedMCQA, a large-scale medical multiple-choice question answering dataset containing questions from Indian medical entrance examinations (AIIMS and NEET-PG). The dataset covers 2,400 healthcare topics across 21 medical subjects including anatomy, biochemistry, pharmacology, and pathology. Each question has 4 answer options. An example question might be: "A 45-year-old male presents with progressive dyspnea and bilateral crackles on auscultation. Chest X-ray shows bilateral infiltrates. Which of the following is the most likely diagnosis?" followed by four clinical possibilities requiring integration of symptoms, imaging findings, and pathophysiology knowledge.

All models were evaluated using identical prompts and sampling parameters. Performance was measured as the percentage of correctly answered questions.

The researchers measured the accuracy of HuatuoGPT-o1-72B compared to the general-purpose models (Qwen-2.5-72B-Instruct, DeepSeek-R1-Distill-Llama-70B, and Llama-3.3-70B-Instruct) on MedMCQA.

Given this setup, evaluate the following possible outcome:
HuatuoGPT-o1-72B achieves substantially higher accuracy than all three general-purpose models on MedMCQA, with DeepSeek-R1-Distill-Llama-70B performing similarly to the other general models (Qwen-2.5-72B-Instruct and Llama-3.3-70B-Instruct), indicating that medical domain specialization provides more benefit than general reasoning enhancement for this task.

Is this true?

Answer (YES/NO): NO